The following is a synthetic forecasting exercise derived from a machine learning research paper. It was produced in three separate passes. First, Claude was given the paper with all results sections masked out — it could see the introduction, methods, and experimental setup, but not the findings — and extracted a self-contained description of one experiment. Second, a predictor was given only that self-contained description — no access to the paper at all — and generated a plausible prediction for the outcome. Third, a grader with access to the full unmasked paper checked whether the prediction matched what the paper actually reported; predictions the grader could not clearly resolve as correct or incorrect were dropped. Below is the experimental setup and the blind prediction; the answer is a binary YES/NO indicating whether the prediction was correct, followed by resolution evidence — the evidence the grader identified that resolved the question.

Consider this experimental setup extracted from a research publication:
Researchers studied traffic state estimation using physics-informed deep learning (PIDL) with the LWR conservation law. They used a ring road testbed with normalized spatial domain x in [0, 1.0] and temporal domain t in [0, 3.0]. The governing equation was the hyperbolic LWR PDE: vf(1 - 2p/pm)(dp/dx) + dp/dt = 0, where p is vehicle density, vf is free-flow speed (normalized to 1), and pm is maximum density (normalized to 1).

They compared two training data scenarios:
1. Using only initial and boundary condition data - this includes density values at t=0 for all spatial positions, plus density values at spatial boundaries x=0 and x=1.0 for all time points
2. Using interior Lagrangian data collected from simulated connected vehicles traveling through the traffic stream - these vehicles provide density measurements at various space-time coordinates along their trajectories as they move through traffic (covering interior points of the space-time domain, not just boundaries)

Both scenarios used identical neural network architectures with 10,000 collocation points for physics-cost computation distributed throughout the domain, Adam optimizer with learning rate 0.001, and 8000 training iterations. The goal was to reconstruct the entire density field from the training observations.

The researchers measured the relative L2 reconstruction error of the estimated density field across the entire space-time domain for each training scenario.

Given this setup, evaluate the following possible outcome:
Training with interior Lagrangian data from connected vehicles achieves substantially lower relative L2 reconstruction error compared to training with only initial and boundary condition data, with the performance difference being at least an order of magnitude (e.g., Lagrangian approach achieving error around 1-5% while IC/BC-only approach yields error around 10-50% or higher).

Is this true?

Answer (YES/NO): NO